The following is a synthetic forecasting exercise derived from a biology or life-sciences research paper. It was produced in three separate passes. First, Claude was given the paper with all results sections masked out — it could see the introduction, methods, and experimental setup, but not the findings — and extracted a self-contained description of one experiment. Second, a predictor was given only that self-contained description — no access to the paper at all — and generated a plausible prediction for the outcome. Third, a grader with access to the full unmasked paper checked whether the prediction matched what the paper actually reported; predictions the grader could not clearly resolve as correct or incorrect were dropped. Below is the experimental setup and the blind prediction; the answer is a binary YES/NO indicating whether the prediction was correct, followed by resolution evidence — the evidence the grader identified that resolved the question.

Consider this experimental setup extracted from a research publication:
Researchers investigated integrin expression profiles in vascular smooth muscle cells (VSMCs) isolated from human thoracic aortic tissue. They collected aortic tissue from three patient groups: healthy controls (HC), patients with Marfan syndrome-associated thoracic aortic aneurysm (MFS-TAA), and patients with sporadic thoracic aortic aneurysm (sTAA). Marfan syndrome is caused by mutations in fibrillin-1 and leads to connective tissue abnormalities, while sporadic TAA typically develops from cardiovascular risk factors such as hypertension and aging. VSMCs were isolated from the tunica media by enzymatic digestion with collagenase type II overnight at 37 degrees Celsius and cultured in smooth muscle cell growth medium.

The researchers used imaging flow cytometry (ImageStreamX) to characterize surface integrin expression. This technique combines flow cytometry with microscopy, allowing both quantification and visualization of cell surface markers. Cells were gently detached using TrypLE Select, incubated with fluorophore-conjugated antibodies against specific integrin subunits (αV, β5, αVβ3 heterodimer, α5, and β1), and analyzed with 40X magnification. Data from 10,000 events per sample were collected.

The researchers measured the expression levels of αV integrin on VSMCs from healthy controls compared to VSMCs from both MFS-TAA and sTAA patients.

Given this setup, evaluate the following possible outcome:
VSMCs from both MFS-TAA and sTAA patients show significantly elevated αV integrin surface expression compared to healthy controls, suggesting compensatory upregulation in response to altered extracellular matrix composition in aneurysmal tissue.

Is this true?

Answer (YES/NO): YES